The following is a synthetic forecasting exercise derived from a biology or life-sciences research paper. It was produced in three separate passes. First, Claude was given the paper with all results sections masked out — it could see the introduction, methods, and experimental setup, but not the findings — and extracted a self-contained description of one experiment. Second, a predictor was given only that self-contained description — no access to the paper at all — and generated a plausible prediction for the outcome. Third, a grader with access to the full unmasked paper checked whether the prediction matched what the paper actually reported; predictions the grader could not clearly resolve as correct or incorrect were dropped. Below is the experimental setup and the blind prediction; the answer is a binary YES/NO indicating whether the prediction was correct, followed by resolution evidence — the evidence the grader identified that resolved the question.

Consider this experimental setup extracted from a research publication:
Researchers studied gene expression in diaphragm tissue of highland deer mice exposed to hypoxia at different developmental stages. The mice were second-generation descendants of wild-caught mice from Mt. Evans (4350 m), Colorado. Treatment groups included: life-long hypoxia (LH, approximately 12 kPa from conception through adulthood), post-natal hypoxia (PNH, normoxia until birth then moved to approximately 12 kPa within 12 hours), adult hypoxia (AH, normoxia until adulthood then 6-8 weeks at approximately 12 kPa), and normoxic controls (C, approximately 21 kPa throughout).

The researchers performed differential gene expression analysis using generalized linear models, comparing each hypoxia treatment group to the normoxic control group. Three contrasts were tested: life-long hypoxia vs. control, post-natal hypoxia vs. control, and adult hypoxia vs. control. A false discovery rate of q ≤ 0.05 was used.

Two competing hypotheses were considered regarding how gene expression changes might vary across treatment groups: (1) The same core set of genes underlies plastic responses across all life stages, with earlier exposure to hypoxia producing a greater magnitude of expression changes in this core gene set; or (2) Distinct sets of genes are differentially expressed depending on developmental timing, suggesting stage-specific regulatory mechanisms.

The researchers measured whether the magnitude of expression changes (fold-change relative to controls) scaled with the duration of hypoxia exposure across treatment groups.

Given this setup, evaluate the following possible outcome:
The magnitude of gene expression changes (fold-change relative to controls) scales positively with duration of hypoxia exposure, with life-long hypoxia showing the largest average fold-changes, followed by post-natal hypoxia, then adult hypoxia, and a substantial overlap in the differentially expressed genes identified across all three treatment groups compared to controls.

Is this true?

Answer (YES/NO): NO